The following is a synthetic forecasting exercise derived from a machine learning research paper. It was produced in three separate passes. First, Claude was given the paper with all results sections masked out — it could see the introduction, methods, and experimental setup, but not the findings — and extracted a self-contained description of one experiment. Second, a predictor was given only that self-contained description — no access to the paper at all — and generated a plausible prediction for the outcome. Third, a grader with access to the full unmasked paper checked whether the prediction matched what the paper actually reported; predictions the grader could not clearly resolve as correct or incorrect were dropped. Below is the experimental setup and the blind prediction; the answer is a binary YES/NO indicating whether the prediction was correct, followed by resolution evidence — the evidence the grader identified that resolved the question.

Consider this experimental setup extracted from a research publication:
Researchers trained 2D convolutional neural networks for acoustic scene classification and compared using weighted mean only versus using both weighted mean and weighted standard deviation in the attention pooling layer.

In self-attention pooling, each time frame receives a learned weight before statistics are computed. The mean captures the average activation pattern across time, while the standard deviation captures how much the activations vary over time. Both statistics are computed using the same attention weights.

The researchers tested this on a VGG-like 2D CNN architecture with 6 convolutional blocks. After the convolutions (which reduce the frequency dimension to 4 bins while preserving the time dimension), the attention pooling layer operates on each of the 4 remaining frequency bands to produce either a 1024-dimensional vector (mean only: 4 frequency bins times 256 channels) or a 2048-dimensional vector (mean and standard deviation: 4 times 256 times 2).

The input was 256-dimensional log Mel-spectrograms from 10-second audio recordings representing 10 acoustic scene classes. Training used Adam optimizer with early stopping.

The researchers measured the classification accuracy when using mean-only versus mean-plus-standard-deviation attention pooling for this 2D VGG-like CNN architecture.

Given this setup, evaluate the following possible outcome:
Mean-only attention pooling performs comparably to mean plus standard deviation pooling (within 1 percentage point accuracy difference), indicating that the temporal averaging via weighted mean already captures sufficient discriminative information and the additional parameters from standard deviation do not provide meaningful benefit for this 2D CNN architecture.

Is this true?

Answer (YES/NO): NO